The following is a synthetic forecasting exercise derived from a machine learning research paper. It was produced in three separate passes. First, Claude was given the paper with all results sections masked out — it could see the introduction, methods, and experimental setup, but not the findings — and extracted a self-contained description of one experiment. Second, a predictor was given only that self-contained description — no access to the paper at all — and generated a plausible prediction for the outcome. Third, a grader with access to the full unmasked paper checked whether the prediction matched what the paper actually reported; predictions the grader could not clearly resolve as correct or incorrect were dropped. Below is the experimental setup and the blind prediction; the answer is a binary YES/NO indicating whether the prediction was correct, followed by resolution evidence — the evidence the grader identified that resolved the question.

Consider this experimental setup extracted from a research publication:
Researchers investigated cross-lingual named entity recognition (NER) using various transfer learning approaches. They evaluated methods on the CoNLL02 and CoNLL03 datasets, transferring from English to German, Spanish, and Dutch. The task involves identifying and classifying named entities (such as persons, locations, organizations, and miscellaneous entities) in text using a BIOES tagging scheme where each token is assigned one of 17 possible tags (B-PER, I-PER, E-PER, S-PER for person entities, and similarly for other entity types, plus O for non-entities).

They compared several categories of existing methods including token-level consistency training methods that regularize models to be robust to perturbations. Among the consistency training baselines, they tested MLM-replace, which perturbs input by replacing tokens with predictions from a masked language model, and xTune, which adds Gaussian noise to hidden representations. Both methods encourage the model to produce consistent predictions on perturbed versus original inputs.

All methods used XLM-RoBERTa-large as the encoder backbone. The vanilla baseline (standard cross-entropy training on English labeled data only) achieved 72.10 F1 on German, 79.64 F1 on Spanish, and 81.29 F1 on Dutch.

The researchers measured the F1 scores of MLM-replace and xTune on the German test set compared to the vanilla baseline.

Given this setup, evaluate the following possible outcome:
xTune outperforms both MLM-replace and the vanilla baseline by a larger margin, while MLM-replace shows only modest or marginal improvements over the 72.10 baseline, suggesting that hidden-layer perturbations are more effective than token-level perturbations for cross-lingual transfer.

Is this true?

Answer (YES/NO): NO